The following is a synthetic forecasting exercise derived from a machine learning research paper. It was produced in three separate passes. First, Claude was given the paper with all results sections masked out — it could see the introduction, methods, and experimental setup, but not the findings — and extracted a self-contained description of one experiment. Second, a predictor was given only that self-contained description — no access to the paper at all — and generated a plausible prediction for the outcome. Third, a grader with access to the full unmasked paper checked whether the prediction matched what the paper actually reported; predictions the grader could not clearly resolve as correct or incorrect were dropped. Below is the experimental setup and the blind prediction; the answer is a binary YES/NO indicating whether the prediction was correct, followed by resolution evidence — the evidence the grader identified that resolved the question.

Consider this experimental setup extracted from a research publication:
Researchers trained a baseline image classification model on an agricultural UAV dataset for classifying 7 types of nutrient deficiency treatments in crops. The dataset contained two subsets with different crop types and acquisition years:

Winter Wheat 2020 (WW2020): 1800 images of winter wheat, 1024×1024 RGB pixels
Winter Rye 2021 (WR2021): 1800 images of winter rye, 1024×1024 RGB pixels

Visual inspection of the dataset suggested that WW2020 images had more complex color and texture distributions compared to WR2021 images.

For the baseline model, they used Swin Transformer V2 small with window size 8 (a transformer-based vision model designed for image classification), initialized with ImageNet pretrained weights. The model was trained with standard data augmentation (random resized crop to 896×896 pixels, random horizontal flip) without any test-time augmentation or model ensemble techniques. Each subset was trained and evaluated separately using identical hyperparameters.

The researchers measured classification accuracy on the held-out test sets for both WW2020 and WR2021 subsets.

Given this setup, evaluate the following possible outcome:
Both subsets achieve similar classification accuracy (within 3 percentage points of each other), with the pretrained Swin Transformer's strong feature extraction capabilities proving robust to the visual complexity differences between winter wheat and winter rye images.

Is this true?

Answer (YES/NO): NO